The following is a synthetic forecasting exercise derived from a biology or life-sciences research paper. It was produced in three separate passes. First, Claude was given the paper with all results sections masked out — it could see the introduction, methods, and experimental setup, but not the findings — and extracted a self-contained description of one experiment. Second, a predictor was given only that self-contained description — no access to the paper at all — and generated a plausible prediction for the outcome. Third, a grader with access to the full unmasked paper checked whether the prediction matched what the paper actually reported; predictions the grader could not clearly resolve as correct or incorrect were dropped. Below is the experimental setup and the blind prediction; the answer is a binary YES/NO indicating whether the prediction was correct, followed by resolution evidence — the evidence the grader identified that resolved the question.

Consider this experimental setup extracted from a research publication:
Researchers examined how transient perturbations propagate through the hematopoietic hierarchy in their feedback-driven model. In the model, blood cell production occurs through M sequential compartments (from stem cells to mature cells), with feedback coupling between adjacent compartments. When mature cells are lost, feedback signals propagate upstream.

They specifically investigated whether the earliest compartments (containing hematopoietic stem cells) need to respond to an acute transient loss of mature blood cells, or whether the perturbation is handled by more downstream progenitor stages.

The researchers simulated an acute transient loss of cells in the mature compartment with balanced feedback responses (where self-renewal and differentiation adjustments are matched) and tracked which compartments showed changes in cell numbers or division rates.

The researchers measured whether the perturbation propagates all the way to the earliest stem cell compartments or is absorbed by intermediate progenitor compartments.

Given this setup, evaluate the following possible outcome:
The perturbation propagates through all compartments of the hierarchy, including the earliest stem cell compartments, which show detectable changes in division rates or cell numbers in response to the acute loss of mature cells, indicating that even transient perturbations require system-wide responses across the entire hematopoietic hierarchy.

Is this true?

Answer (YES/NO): NO